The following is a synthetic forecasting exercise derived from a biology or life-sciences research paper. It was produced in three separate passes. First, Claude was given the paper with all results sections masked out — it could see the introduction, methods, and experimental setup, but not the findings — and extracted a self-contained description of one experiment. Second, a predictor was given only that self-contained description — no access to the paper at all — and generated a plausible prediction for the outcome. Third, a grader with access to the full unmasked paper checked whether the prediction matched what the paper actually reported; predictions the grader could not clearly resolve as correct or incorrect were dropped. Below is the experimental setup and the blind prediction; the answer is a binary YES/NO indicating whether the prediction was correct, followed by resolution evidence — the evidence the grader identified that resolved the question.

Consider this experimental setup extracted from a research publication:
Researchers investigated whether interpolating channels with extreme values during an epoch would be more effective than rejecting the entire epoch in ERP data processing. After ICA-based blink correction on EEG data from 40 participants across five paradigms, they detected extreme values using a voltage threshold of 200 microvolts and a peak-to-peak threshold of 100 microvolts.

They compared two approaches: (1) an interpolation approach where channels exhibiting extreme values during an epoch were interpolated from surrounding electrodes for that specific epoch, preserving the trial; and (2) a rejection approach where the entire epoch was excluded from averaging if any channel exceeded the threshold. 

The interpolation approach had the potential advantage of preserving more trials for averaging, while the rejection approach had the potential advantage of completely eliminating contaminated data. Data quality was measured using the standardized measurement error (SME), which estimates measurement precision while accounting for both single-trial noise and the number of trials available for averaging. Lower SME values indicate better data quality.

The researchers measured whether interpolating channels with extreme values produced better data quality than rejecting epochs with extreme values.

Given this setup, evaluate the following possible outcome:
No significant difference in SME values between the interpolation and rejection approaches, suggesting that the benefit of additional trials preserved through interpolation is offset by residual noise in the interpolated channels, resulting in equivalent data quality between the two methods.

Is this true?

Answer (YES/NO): NO